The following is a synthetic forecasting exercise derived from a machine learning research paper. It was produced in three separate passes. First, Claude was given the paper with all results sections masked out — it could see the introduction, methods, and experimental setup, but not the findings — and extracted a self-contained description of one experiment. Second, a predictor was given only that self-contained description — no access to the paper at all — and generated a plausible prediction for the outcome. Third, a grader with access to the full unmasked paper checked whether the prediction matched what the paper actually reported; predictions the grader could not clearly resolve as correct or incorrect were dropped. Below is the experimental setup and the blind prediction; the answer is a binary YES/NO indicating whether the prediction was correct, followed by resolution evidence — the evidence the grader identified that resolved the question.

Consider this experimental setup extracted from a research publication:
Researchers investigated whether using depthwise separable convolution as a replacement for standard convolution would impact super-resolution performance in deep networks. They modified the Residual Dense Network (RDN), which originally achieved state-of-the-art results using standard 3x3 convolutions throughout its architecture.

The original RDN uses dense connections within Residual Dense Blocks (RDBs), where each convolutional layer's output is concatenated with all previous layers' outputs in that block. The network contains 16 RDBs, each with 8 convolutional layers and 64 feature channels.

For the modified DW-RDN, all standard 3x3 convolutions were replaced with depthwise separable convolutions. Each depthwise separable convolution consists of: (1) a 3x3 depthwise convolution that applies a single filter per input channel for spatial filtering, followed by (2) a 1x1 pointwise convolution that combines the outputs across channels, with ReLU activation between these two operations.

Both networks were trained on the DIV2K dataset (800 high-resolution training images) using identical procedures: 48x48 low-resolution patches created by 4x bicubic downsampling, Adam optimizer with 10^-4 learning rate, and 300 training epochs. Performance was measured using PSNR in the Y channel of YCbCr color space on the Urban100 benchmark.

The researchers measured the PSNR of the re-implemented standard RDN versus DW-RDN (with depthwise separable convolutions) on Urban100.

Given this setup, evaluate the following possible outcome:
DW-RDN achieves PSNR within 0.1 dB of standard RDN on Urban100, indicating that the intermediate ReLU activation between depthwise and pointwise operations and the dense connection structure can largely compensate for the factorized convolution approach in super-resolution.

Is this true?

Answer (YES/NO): NO